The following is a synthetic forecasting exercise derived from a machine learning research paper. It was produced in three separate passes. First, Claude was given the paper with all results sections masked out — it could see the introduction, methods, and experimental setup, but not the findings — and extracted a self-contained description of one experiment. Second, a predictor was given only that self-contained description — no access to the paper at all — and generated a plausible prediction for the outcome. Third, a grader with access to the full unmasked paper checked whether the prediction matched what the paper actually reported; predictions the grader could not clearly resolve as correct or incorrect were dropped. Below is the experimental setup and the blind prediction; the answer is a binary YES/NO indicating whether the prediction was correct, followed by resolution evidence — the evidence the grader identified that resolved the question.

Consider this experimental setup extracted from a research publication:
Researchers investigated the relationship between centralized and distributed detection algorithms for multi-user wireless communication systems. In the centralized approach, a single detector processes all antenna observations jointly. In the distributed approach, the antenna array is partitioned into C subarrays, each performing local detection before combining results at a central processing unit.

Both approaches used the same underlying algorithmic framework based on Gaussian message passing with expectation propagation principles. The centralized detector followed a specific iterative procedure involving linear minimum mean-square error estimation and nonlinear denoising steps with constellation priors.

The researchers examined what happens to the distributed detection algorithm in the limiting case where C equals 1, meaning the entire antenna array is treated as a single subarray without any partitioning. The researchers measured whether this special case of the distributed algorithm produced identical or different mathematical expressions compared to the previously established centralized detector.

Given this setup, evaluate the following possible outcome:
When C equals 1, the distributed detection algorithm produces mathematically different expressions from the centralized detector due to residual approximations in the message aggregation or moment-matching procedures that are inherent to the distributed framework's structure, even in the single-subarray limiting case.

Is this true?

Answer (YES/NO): NO